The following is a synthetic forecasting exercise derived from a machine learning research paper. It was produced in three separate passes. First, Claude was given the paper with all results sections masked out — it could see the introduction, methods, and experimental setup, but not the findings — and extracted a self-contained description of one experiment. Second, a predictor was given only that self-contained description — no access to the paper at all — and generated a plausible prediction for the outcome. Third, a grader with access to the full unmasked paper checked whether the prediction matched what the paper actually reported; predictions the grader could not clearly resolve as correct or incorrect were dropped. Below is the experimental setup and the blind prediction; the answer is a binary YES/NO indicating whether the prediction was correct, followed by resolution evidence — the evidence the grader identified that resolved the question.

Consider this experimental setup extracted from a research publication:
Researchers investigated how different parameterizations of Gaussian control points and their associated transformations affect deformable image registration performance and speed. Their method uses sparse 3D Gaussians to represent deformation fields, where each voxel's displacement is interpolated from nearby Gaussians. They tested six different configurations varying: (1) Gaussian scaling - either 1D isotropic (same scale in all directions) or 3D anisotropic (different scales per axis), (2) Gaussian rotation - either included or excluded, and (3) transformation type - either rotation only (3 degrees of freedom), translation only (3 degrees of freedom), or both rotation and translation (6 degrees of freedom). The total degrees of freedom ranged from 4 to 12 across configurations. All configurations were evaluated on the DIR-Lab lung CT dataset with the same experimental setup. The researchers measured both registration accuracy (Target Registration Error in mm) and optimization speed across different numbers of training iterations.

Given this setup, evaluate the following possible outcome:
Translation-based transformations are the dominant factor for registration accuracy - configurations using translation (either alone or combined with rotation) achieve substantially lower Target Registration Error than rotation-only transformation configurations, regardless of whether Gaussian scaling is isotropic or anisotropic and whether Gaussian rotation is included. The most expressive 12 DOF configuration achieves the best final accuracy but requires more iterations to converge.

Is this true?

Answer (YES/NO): NO